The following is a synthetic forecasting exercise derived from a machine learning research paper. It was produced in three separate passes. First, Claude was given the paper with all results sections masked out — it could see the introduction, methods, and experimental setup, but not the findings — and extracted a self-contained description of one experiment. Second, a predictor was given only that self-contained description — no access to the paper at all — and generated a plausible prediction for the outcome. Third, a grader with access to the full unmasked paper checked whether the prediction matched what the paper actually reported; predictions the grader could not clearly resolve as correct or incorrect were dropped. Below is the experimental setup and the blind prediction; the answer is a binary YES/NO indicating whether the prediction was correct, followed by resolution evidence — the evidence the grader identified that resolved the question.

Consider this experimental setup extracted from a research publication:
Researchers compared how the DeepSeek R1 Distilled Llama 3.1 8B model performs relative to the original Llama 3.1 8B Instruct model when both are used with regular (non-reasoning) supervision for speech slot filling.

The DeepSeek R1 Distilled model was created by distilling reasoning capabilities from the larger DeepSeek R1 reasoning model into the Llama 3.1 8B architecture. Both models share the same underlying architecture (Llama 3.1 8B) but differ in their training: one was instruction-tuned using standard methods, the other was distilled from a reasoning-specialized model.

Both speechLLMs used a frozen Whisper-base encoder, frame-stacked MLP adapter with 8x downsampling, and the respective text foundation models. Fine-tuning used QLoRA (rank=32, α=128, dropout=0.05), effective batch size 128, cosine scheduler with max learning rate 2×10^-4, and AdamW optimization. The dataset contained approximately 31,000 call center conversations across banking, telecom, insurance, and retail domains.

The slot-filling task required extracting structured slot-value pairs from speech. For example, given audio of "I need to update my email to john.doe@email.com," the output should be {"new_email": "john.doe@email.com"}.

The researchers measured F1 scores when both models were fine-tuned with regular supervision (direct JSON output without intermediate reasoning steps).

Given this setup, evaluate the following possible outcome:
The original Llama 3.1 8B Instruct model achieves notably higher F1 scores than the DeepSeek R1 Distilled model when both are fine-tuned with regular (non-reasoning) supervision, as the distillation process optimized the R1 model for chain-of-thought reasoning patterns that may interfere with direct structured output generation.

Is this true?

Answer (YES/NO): YES